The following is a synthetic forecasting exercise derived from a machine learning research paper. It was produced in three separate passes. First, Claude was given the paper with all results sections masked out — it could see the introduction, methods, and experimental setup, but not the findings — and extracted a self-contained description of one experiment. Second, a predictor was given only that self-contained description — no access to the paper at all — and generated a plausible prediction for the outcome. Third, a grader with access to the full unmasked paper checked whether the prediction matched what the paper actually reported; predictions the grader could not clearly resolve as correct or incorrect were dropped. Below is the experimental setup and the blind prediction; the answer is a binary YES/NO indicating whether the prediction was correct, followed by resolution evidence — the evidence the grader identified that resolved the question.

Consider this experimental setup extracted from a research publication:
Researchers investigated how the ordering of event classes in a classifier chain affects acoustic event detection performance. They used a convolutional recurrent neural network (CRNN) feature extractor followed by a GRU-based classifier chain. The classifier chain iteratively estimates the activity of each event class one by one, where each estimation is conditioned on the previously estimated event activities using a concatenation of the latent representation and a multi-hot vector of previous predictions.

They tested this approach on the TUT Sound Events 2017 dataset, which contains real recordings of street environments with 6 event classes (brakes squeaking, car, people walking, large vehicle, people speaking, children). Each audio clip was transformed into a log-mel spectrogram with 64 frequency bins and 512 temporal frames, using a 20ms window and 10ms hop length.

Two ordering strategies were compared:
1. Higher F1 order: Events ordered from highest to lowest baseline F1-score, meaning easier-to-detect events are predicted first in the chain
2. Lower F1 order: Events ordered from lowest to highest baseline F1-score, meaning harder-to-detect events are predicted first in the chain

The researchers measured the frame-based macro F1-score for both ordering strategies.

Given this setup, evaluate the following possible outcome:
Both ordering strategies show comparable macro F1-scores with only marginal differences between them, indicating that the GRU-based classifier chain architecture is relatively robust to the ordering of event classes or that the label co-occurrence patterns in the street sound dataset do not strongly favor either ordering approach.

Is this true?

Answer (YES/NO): NO